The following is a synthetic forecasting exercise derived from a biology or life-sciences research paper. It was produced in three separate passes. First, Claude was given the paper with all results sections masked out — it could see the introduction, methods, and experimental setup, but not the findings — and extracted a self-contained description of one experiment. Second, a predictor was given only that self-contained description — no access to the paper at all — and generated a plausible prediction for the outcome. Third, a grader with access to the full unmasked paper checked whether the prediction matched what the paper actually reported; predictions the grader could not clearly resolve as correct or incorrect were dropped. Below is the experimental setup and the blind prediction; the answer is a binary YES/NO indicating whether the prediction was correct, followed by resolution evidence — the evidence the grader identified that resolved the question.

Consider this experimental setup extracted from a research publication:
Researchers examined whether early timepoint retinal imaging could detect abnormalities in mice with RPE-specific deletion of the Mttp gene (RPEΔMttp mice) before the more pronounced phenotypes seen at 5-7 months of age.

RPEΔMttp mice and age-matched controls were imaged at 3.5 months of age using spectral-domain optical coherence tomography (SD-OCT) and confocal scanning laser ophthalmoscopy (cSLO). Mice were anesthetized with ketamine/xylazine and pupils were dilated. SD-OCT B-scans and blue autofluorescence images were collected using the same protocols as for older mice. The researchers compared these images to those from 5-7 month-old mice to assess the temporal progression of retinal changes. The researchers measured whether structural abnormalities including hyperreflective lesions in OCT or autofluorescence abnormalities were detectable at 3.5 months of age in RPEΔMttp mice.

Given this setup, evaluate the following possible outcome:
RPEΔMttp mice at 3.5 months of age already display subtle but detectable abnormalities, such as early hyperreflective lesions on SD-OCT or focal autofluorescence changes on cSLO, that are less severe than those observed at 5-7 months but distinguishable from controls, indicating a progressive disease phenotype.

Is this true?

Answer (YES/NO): NO